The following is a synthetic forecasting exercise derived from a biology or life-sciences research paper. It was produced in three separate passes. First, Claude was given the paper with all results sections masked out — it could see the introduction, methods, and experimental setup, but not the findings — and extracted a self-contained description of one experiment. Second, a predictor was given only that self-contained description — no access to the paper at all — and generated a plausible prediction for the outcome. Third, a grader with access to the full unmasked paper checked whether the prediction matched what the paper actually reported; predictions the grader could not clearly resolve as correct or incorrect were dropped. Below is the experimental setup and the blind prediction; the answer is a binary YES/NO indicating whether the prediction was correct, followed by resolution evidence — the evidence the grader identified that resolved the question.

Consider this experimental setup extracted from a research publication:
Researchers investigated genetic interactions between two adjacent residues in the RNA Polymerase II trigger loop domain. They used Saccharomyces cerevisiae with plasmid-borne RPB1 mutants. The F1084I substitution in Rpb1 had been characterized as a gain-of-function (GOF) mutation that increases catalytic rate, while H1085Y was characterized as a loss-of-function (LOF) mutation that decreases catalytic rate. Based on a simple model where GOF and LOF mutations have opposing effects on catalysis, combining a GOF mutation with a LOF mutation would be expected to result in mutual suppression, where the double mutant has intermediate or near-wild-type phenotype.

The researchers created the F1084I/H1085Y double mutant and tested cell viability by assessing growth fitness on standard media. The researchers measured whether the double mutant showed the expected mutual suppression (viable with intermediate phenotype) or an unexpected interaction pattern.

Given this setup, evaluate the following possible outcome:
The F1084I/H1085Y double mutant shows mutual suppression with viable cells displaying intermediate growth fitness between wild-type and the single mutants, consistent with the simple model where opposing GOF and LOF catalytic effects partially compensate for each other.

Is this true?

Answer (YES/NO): NO